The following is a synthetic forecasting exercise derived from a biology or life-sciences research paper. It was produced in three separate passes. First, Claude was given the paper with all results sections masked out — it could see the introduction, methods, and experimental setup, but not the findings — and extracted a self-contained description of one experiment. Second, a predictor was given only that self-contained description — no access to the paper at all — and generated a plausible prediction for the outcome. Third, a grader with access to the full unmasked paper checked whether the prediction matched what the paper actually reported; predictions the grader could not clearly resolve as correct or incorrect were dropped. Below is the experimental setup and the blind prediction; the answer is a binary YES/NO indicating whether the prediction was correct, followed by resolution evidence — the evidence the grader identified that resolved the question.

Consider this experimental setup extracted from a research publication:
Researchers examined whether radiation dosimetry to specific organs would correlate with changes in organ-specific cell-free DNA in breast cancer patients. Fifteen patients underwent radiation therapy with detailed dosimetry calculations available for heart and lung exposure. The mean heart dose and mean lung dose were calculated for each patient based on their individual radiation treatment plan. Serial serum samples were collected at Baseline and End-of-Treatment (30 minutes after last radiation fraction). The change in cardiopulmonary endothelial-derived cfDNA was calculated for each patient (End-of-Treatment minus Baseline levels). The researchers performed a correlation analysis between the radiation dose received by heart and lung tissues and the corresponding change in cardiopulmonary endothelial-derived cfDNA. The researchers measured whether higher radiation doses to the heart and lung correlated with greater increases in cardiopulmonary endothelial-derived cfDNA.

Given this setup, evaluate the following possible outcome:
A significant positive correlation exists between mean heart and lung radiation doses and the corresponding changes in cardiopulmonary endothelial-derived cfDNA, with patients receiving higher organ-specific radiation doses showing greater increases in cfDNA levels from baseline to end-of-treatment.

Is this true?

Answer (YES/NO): NO